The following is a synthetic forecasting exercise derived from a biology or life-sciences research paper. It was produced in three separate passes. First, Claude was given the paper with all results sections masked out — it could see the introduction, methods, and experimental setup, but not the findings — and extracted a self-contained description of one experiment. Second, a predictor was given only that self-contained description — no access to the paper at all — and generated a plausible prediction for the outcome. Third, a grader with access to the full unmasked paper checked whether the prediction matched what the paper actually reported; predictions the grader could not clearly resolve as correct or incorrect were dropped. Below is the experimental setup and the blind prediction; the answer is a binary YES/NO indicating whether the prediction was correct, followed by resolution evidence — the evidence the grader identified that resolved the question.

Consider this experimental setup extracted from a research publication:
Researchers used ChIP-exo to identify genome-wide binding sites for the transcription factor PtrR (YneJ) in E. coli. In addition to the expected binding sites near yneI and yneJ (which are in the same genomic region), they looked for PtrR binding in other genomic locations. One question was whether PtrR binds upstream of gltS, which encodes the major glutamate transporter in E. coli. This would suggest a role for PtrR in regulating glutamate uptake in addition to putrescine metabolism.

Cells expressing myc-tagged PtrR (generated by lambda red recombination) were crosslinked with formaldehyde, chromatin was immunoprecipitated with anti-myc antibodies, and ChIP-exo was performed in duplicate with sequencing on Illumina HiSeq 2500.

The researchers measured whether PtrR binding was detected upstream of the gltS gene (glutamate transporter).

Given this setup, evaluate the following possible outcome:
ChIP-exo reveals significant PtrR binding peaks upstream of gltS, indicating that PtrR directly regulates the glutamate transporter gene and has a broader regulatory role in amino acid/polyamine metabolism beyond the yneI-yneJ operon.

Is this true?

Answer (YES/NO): YES